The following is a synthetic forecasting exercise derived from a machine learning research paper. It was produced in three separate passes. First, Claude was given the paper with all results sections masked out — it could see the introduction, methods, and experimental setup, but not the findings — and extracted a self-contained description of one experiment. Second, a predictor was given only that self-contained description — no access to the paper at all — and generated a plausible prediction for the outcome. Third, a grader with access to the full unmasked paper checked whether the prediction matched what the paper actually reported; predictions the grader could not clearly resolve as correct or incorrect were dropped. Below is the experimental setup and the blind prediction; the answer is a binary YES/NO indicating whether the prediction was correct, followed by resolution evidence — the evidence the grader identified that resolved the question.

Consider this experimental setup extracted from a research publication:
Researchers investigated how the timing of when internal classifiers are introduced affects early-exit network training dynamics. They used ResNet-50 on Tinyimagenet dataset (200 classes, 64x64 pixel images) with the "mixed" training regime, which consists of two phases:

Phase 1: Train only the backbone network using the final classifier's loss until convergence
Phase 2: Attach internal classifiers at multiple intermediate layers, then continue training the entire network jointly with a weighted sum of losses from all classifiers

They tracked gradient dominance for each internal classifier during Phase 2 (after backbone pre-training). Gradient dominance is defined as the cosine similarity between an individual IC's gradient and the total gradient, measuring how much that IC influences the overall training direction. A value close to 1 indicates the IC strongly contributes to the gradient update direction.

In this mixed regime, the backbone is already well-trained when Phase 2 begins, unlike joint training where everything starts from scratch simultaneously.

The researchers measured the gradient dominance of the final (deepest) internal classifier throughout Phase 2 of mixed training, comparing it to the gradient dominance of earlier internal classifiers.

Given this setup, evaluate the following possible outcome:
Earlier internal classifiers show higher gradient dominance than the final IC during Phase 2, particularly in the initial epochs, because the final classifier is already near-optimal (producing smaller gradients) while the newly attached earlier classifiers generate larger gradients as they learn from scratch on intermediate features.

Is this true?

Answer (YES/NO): NO